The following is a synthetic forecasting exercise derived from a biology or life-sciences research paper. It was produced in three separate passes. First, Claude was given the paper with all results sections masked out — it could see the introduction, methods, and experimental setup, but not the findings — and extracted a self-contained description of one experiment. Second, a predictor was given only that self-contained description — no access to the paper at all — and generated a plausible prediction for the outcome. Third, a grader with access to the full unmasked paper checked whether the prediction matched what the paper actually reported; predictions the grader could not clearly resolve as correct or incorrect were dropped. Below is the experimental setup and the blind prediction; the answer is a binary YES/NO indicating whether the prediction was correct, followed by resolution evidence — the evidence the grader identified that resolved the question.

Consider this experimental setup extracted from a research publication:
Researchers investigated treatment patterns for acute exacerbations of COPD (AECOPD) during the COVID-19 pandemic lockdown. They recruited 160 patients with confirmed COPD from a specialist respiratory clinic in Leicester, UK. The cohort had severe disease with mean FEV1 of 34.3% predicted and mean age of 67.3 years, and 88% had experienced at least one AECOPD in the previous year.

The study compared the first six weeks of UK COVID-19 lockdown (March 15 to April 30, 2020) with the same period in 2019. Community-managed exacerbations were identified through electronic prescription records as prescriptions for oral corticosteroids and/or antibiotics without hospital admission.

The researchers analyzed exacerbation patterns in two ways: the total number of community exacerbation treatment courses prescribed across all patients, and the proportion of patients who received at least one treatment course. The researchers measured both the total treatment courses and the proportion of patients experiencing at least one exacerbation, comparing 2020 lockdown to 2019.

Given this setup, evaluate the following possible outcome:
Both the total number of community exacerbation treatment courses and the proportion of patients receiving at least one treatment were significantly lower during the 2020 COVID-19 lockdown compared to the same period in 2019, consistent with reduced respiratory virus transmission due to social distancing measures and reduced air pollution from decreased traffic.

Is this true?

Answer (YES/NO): NO